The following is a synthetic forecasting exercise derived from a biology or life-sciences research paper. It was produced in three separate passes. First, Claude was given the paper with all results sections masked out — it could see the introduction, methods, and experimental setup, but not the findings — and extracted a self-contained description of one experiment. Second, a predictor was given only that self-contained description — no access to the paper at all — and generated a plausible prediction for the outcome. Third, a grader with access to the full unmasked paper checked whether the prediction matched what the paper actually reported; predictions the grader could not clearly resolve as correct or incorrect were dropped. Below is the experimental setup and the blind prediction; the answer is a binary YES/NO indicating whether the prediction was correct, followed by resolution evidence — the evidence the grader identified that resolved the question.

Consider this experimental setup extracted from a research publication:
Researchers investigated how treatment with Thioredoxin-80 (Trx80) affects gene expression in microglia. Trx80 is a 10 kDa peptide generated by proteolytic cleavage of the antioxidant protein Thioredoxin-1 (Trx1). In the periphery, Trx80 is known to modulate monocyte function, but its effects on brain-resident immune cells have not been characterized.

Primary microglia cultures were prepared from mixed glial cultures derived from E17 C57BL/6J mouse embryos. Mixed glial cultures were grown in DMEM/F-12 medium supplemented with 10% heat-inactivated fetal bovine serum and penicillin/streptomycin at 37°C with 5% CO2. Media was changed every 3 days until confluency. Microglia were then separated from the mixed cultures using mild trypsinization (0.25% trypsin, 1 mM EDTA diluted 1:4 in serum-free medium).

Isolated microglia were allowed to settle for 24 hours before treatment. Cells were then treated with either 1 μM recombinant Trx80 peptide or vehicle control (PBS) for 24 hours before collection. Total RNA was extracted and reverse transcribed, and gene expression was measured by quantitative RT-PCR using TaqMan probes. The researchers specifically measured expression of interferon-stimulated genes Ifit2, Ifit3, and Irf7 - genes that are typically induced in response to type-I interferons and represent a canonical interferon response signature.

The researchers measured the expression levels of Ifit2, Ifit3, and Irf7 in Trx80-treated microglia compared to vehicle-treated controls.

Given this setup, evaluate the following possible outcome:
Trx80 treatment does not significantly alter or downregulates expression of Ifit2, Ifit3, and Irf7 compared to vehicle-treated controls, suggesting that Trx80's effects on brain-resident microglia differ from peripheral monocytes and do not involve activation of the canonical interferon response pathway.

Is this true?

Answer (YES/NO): NO